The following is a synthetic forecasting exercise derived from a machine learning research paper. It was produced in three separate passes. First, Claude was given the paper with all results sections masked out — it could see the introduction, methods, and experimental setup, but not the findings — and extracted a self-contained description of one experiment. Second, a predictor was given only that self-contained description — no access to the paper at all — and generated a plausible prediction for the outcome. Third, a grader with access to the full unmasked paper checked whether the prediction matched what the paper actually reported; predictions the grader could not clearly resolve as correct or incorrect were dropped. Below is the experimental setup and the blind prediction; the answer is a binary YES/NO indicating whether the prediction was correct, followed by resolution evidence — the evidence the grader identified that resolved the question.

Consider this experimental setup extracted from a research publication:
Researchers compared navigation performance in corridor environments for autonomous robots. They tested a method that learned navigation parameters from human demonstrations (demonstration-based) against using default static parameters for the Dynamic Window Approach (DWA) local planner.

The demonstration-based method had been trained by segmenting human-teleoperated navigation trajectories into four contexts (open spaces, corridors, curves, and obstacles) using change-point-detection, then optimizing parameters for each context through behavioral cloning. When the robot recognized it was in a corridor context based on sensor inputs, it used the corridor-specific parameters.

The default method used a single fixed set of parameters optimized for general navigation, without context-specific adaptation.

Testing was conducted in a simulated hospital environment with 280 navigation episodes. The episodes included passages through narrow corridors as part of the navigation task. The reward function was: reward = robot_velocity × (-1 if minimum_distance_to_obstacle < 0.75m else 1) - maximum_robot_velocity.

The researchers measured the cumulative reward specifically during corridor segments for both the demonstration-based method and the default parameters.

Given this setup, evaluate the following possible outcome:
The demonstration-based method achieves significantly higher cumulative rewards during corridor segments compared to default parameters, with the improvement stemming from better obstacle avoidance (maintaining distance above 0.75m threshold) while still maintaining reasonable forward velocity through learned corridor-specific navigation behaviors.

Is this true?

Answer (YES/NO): NO